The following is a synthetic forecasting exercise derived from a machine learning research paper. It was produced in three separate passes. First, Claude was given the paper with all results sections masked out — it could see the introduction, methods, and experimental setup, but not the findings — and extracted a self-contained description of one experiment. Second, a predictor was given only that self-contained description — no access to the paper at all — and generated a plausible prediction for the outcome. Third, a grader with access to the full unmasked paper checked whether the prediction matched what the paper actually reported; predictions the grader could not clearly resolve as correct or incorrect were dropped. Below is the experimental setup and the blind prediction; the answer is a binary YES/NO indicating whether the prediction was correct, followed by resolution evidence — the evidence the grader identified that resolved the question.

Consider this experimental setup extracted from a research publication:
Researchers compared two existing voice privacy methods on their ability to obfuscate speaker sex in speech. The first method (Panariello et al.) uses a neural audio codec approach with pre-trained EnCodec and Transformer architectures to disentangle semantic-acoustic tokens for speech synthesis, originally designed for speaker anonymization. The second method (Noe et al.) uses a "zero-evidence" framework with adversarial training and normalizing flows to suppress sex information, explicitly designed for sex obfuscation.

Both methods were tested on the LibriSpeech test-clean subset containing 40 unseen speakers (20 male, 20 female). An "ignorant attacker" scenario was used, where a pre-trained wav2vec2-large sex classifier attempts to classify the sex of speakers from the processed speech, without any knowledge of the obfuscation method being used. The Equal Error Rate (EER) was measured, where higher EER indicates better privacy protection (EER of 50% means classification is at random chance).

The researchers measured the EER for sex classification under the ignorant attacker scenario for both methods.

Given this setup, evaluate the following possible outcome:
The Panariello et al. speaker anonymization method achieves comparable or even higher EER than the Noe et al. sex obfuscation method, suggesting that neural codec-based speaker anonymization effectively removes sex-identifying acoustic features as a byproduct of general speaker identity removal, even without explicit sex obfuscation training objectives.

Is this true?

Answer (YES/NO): YES